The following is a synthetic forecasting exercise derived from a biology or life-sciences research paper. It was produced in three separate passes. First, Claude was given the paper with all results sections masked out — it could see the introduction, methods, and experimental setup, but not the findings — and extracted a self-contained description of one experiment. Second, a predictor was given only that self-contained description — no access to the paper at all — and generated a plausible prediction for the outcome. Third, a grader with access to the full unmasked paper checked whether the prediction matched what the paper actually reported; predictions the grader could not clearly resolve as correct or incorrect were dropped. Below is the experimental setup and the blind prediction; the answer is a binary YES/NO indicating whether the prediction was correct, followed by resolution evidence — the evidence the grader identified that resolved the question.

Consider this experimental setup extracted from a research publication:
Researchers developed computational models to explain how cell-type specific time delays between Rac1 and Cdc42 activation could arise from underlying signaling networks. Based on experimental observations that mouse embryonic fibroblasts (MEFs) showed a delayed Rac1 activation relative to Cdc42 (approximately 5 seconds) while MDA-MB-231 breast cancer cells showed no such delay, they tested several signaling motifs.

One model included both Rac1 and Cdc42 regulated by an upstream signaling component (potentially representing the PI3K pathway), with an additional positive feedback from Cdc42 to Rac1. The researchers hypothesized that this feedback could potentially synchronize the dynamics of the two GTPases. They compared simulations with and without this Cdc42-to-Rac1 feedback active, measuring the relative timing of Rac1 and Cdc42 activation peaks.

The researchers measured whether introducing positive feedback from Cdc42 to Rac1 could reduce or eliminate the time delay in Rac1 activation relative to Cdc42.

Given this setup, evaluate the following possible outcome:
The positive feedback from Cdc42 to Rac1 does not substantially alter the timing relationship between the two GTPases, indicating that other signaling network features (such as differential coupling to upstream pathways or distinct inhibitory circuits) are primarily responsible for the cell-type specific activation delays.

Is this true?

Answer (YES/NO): NO